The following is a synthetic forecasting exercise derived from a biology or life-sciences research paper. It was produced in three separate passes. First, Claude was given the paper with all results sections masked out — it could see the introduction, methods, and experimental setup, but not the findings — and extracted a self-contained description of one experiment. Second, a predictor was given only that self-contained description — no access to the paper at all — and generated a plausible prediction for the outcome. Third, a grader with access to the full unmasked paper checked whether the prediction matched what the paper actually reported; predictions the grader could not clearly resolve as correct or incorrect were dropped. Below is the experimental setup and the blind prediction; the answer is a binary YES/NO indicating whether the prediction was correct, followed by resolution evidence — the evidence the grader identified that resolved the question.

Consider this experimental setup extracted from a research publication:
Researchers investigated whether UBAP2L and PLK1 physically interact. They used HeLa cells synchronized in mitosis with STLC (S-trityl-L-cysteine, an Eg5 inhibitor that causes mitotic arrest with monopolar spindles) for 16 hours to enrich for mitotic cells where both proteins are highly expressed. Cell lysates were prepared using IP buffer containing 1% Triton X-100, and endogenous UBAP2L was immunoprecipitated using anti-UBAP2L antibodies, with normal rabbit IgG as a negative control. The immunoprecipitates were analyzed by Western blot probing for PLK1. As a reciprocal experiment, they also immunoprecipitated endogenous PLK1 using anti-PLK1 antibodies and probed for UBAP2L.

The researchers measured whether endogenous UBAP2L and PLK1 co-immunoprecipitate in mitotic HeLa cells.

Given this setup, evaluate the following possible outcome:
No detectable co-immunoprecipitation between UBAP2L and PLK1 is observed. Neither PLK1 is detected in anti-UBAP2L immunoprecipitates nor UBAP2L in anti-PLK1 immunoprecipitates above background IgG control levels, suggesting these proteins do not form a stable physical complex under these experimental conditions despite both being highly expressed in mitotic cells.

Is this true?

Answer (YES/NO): NO